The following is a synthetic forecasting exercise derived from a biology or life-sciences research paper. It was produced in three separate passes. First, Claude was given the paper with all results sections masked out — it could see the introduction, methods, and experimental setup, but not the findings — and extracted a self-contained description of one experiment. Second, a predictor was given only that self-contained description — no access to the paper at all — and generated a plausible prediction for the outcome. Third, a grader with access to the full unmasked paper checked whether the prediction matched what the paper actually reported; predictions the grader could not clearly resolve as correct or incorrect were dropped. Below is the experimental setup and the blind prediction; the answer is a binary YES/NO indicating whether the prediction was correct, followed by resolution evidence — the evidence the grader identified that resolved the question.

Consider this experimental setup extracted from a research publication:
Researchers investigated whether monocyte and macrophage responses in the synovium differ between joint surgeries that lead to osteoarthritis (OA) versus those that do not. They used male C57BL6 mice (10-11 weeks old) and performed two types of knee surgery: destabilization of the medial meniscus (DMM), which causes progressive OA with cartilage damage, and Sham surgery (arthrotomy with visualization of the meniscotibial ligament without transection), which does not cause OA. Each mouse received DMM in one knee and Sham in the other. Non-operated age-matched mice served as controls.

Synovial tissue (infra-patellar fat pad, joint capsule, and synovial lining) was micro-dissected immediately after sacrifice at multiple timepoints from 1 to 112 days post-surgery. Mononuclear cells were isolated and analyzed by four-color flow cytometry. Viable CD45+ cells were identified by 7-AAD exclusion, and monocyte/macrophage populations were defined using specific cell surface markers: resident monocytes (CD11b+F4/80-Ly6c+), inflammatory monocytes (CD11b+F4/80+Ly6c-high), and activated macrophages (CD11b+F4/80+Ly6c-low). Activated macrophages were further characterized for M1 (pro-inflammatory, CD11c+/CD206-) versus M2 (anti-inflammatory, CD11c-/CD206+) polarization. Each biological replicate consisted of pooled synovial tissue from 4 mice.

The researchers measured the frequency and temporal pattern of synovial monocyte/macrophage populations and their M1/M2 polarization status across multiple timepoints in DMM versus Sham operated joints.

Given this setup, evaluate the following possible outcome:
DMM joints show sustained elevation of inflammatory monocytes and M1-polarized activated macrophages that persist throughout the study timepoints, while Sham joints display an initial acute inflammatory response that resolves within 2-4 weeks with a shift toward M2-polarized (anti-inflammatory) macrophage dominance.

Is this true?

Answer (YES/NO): NO